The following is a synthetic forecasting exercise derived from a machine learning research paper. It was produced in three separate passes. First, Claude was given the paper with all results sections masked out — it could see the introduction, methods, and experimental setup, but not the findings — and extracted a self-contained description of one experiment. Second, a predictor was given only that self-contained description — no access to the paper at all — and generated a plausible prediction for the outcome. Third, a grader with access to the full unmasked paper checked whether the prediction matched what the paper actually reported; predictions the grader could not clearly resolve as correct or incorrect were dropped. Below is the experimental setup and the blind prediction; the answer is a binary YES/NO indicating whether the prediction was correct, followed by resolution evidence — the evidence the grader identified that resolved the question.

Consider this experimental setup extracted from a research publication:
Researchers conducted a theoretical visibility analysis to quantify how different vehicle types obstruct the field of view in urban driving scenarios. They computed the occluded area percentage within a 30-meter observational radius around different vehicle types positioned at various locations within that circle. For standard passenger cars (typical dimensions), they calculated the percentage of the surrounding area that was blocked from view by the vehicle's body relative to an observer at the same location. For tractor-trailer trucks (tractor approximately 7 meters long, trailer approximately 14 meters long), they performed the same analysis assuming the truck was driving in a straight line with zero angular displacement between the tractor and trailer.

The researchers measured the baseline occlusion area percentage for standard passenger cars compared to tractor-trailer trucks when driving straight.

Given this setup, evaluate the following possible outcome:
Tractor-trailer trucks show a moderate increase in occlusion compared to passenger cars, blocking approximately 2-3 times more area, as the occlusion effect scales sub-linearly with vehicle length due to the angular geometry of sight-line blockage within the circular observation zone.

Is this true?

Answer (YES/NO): NO